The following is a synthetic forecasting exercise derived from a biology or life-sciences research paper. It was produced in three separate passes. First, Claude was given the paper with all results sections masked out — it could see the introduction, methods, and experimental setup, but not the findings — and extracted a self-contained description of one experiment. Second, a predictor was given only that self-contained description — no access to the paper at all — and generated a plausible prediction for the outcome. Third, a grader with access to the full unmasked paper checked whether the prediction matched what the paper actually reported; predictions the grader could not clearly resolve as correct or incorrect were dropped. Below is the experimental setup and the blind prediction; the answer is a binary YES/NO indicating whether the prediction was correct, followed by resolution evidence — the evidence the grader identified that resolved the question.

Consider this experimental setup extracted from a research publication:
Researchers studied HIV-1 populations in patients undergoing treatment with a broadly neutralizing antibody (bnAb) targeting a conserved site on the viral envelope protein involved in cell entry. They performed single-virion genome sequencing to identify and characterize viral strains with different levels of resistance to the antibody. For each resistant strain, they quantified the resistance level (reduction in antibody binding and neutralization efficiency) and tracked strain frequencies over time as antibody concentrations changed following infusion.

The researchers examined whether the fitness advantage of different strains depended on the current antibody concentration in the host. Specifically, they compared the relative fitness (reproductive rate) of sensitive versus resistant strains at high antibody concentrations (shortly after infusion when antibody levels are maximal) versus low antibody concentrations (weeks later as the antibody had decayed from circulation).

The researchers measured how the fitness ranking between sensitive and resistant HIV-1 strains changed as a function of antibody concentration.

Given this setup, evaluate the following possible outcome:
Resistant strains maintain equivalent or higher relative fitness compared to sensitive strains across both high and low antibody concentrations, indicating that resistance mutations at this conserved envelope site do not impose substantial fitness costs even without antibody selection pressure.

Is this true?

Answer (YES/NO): NO